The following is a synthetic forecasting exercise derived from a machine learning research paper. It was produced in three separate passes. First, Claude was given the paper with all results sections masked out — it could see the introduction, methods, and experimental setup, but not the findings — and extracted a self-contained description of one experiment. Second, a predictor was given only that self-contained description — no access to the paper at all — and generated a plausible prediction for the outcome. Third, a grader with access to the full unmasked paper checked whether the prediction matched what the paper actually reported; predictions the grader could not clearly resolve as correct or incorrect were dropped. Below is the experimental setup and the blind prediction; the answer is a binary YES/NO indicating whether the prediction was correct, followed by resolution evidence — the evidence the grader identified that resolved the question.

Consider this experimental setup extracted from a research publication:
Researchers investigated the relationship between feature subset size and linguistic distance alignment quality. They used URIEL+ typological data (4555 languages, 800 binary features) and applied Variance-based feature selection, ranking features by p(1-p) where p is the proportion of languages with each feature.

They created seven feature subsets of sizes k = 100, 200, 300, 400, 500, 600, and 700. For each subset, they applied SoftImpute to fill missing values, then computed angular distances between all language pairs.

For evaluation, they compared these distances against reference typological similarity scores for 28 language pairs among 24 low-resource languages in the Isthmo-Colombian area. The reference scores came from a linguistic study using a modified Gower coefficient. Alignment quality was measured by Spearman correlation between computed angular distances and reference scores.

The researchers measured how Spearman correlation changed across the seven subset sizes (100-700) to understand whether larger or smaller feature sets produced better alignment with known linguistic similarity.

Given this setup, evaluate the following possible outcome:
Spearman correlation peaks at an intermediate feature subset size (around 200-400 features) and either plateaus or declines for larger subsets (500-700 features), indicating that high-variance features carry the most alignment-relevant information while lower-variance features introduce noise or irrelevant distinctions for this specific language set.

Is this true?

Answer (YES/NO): NO